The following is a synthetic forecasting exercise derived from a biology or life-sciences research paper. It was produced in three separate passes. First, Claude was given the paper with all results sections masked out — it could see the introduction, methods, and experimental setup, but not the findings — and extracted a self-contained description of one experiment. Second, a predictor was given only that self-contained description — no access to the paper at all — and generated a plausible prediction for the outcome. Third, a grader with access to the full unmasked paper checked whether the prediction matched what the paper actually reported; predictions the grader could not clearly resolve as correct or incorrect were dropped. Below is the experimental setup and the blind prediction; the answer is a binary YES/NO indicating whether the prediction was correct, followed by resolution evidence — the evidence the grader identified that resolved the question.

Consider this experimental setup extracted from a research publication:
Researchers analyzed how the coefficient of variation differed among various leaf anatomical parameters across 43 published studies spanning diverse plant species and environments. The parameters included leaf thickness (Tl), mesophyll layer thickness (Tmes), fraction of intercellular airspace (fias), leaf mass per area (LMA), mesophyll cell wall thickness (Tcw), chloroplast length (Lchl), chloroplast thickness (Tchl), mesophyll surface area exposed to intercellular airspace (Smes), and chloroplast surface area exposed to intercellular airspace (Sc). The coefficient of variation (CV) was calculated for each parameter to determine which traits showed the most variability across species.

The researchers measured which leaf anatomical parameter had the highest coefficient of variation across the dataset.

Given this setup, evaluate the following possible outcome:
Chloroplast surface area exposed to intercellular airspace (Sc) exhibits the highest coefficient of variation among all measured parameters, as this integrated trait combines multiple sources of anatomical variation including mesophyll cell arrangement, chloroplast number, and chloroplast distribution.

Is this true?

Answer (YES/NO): NO